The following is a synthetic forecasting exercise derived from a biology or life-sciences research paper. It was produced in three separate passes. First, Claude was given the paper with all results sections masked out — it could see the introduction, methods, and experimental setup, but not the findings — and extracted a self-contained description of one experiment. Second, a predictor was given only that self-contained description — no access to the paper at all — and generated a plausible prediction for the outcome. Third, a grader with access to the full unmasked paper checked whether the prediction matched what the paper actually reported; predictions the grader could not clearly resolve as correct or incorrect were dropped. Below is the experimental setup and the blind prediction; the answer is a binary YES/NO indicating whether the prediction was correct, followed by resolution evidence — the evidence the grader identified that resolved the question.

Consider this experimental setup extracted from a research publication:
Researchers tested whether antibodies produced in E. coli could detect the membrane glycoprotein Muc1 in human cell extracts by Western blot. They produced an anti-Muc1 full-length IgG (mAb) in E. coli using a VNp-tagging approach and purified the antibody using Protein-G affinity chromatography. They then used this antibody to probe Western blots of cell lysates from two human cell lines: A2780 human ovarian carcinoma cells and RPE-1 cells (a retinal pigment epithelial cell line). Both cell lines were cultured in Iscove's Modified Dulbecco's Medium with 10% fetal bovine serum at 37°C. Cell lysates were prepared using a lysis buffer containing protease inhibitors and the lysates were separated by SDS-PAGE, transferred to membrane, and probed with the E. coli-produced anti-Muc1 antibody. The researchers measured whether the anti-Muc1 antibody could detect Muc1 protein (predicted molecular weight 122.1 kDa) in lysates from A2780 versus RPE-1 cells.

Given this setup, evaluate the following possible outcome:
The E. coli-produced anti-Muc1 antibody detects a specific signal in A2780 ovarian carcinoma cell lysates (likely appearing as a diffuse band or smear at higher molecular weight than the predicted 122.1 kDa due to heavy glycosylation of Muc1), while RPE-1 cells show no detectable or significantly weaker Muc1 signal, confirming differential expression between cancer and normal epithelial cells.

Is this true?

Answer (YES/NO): NO